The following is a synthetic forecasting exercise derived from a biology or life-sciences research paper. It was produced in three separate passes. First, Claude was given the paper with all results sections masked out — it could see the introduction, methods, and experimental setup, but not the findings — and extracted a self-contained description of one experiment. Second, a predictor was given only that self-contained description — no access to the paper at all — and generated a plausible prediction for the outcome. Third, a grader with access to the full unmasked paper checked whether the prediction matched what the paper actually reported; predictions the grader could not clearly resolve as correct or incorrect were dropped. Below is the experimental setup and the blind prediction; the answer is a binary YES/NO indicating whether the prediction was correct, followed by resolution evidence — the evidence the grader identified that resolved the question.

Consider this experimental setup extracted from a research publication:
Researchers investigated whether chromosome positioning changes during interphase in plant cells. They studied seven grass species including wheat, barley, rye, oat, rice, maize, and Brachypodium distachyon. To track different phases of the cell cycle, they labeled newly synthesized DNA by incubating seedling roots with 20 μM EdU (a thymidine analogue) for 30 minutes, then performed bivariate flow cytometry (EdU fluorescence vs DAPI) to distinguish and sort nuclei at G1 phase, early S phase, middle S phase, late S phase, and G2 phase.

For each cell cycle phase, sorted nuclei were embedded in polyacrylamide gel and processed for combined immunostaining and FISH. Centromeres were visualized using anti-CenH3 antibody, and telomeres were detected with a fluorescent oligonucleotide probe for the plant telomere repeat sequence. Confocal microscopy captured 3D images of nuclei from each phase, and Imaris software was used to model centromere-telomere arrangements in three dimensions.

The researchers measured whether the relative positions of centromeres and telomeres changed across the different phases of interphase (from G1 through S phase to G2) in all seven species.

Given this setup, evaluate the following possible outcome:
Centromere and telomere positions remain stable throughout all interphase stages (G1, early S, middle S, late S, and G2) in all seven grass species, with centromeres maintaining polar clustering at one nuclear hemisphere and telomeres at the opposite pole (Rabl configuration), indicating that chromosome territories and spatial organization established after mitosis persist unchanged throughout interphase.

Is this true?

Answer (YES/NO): NO